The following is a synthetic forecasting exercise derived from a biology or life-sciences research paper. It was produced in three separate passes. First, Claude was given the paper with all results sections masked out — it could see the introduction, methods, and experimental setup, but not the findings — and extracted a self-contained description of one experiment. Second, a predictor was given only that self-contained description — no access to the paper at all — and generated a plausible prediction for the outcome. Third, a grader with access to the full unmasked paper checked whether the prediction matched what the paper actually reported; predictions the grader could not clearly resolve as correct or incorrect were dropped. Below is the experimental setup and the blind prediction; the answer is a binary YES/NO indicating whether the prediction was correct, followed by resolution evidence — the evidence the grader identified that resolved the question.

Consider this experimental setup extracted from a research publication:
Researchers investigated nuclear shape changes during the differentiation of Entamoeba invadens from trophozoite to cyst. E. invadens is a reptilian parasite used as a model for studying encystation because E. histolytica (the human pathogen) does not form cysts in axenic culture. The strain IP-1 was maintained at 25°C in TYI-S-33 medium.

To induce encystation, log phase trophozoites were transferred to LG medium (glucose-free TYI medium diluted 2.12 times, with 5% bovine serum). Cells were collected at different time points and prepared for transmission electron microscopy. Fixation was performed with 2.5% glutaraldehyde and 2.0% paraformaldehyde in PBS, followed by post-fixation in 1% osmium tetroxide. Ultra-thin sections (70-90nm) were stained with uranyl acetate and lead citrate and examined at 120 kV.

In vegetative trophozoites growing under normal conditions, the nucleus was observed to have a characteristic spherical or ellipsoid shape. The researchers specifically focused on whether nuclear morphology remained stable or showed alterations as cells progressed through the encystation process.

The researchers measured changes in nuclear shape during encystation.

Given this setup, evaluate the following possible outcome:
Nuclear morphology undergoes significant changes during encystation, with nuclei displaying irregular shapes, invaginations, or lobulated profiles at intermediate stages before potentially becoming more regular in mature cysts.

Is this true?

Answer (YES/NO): YES